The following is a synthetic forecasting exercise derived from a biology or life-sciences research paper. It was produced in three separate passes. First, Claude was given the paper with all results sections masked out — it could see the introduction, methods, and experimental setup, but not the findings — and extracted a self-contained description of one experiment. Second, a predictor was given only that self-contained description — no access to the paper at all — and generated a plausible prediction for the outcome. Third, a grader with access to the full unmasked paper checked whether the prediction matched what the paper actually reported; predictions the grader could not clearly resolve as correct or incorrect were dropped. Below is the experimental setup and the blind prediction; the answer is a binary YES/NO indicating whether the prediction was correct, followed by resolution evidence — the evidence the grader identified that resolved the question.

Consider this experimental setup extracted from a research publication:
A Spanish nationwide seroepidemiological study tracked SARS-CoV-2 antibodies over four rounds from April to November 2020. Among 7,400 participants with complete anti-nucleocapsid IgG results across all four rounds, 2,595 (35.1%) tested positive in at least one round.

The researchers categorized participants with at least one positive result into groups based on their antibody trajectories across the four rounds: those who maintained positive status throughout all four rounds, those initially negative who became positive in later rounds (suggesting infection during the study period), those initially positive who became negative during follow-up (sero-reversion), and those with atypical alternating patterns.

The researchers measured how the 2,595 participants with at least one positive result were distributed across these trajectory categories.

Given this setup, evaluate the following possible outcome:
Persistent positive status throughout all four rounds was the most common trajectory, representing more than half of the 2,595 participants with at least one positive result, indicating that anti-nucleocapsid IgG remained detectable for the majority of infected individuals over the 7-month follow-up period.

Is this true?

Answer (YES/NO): NO